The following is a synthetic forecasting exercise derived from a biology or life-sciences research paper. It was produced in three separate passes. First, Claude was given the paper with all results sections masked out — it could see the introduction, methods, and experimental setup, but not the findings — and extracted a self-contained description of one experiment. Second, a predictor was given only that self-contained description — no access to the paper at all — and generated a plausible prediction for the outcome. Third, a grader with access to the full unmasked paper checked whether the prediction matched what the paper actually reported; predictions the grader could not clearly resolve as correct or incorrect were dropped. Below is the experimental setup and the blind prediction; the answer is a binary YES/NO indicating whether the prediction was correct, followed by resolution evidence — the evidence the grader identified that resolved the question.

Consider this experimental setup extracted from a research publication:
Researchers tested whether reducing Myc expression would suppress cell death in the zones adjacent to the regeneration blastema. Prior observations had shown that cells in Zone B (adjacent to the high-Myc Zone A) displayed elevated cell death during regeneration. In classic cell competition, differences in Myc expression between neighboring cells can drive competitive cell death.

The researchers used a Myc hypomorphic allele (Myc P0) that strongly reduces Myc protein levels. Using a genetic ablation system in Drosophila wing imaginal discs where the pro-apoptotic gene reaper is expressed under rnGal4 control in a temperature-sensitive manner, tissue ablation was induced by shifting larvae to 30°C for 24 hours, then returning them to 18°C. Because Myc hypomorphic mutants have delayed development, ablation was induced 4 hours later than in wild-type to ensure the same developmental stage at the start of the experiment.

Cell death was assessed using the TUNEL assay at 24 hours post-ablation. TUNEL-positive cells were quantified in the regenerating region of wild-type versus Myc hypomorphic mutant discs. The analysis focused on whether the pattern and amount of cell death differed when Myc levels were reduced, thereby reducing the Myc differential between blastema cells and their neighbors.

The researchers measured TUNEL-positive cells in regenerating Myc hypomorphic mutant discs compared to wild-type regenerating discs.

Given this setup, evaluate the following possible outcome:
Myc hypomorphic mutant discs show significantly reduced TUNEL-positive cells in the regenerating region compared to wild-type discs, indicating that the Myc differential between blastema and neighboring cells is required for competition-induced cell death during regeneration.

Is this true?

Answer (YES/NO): NO